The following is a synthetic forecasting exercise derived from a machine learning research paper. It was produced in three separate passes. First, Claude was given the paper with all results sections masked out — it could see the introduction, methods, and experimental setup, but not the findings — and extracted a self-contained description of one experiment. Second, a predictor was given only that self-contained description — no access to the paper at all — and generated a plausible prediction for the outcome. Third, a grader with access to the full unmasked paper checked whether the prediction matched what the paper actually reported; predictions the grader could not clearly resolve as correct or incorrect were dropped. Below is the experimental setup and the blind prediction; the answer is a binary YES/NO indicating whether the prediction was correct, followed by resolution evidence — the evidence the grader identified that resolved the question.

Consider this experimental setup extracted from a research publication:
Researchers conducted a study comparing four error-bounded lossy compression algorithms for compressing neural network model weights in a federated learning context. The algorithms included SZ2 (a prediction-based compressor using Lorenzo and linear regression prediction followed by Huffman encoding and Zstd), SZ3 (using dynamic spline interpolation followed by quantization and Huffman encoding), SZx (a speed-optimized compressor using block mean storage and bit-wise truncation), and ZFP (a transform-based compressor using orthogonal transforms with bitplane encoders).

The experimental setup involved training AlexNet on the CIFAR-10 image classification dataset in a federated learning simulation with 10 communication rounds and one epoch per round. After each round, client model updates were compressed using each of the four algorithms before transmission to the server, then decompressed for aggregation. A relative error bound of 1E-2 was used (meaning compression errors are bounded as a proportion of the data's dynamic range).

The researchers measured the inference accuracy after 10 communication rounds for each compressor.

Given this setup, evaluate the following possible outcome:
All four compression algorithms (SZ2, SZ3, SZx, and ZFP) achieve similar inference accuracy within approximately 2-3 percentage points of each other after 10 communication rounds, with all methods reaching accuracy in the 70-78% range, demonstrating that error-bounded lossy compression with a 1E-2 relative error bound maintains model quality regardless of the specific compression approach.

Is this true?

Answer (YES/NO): NO